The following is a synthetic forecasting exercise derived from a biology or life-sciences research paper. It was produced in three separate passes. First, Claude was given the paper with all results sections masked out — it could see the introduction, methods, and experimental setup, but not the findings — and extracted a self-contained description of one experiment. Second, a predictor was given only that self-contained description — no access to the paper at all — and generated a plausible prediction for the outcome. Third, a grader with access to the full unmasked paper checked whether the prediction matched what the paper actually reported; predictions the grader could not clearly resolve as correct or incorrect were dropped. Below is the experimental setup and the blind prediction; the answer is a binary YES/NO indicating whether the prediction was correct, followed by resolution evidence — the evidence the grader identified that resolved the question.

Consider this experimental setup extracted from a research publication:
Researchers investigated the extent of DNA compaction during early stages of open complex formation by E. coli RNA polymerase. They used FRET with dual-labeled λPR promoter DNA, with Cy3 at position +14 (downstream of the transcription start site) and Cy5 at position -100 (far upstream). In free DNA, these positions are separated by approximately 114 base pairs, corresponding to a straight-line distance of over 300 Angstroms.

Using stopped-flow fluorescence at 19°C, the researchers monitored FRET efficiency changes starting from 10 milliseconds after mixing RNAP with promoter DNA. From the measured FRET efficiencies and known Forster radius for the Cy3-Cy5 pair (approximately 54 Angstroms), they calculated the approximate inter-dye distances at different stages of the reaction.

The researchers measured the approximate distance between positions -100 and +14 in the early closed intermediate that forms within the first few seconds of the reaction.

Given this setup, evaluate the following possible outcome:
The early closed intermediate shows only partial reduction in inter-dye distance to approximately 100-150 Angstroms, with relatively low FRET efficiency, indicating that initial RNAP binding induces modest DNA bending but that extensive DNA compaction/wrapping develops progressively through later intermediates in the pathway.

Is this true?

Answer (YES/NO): NO